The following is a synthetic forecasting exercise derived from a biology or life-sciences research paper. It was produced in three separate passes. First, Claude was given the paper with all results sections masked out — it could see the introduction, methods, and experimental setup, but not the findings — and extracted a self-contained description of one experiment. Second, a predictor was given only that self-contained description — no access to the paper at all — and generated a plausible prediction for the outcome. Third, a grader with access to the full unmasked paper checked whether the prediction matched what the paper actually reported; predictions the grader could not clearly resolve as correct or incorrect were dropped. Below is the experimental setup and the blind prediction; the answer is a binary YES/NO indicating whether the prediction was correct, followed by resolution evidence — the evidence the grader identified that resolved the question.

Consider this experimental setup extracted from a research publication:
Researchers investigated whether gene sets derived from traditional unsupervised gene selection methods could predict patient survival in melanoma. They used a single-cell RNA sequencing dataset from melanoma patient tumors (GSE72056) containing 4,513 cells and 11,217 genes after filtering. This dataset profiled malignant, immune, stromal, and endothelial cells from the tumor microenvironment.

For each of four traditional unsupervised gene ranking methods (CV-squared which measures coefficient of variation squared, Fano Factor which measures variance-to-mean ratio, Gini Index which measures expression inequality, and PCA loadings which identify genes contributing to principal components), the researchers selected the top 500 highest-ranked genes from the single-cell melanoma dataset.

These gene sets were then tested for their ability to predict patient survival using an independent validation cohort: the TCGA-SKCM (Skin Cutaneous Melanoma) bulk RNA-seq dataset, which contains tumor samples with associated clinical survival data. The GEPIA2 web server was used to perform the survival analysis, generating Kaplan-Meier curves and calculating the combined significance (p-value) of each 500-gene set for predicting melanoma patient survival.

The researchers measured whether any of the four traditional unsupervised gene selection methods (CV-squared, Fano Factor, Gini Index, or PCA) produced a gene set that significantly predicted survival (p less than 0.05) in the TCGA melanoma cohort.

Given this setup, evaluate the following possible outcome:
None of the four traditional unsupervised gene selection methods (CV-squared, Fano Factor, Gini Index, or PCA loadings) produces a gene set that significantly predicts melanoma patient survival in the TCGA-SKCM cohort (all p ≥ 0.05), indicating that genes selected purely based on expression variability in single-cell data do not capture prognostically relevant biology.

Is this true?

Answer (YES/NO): YES